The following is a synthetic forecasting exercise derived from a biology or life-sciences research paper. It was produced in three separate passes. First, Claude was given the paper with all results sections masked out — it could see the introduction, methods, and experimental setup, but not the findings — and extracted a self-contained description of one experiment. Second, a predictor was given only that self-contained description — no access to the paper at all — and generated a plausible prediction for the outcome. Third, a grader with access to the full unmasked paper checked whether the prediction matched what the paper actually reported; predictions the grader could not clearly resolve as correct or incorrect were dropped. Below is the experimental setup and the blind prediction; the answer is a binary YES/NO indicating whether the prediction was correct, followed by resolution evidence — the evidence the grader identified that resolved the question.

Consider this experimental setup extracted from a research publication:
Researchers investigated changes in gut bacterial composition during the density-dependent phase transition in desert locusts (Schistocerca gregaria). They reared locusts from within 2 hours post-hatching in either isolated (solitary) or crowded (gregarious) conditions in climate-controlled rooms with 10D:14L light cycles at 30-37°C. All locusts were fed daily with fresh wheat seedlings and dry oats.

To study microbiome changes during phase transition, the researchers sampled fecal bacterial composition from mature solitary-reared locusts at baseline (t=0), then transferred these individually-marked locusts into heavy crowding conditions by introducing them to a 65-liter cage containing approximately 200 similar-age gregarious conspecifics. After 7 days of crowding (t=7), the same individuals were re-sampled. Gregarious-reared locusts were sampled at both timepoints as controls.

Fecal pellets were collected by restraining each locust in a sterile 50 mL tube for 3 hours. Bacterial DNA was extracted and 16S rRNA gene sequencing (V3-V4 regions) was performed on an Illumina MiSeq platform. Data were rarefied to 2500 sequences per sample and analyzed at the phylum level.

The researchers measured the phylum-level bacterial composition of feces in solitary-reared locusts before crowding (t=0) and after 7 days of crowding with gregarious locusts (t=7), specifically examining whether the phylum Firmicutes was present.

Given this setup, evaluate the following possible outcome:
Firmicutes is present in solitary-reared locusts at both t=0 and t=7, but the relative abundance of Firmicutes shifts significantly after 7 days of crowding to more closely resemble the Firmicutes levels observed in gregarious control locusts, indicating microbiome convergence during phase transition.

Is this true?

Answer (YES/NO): NO